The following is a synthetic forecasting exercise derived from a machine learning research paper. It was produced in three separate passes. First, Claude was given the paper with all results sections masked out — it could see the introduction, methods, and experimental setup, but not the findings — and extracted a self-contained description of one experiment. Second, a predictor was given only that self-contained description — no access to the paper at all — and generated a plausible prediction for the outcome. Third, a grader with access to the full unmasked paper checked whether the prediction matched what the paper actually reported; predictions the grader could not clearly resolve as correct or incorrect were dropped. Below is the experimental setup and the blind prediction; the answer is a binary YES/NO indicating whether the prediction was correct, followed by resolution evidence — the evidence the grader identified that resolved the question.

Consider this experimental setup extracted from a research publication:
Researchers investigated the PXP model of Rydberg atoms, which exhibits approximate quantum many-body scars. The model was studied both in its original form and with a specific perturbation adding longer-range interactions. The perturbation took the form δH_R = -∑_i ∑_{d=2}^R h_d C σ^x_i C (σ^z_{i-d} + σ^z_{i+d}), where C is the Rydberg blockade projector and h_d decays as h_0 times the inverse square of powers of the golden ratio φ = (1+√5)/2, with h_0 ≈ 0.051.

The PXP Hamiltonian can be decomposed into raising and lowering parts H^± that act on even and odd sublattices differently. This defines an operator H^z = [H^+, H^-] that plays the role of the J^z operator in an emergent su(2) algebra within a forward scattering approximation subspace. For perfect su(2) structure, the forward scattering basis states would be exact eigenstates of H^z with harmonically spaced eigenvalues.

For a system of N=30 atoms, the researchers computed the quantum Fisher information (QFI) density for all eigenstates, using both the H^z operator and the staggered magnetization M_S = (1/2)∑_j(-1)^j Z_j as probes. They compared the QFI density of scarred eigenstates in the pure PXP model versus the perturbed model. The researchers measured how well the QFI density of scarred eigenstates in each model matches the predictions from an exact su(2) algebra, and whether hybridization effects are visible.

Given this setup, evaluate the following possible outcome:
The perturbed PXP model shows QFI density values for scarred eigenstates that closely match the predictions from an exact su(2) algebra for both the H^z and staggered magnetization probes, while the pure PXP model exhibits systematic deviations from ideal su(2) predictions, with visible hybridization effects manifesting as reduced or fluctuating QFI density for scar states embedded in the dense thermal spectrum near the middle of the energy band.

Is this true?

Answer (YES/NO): YES